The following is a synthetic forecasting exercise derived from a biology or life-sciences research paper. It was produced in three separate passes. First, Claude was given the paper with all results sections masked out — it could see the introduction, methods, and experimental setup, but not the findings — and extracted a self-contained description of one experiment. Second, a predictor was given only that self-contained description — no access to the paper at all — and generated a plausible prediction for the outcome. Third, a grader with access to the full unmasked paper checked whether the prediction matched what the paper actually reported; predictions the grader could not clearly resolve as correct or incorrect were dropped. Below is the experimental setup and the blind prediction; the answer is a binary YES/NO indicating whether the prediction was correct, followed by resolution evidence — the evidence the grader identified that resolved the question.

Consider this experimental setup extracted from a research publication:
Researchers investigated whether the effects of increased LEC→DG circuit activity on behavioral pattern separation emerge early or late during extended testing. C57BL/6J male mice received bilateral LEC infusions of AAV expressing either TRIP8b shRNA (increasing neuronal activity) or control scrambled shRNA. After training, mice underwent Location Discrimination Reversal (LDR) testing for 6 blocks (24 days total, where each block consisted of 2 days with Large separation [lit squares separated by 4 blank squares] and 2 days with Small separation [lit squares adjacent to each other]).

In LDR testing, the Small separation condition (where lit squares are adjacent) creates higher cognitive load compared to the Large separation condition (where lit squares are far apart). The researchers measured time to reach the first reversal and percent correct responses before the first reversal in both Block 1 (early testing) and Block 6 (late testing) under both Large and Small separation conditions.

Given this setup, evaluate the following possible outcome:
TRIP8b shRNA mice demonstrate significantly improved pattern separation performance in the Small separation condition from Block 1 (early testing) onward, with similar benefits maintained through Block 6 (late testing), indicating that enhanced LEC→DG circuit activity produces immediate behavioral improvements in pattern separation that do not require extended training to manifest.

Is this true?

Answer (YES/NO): NO